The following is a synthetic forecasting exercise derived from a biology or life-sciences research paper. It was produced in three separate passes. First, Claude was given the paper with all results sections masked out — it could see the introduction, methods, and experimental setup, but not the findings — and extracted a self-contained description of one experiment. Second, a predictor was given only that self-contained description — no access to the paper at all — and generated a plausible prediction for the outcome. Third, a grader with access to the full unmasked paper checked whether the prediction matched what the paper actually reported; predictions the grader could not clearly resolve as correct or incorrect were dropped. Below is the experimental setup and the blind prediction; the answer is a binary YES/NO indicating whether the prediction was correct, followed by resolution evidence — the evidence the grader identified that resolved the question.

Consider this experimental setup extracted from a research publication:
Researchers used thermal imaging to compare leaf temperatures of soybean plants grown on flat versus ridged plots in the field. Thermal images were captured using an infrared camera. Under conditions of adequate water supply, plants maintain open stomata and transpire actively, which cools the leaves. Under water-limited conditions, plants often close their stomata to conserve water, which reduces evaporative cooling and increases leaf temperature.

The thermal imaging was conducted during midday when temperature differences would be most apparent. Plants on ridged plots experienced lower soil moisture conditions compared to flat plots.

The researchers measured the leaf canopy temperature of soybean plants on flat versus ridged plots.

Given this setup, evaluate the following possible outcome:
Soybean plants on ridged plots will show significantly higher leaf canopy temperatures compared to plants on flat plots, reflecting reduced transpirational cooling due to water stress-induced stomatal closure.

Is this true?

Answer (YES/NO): YES